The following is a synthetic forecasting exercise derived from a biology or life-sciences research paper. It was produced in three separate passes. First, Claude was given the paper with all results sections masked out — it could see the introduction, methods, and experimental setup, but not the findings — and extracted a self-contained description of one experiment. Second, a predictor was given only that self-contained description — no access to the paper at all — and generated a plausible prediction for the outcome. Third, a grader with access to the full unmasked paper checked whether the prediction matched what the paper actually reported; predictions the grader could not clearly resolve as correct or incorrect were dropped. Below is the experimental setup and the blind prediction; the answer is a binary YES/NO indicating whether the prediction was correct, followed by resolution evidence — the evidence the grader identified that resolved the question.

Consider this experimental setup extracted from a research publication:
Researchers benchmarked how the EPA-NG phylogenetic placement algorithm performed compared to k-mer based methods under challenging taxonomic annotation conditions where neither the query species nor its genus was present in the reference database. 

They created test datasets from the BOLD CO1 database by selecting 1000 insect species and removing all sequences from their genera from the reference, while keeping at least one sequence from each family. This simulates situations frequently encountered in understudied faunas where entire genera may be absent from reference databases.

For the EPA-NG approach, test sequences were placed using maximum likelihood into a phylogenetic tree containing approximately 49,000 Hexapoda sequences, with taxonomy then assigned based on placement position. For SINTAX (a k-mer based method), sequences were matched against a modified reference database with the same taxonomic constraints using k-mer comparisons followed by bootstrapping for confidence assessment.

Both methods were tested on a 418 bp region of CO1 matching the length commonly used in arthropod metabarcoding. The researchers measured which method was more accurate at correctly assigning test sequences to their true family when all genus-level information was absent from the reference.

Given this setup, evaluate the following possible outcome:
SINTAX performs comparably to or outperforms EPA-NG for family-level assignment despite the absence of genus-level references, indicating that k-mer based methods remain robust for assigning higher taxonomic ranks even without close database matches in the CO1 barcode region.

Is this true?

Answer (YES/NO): NO